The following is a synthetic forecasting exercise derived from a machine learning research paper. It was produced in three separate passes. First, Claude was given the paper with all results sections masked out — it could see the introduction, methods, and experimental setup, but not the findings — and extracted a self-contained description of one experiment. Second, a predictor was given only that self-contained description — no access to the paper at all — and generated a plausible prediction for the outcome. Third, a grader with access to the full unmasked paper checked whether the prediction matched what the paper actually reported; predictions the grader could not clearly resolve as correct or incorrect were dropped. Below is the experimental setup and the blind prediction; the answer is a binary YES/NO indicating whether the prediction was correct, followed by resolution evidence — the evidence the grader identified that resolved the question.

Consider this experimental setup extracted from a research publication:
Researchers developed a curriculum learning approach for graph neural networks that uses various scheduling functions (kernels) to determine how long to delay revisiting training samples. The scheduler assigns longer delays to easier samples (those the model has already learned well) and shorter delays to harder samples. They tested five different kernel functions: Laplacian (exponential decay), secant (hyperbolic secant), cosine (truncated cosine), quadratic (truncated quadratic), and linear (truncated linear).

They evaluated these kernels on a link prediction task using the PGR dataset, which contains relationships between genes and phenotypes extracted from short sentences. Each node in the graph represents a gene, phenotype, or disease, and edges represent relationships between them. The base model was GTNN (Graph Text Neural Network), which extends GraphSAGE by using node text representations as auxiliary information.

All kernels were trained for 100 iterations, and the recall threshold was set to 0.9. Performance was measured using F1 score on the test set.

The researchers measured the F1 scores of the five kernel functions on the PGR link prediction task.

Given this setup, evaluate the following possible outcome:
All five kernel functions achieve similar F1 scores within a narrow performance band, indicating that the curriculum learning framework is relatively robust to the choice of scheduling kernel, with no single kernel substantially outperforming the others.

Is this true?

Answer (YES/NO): NO